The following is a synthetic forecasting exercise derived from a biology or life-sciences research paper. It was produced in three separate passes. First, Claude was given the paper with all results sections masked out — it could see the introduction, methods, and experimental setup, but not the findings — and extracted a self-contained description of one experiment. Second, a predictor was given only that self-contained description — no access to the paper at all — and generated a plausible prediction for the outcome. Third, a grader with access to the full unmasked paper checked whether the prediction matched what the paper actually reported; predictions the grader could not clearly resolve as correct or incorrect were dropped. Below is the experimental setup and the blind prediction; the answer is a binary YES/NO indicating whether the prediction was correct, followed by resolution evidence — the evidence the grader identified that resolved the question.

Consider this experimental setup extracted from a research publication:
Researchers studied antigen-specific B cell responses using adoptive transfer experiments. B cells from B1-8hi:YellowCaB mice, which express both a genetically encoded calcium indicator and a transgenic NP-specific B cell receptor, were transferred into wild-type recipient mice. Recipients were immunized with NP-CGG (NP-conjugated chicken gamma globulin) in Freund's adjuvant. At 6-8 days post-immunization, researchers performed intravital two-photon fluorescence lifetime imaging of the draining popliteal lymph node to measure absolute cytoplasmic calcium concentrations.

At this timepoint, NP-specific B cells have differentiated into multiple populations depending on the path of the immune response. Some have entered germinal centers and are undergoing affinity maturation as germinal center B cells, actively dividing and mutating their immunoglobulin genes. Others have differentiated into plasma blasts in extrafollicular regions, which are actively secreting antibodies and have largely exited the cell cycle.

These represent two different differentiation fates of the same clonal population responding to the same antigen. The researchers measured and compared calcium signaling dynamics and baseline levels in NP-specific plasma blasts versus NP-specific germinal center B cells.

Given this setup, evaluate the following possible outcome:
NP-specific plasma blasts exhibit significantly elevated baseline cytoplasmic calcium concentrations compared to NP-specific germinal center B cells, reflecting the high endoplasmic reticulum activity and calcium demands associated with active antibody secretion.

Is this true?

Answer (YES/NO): NO